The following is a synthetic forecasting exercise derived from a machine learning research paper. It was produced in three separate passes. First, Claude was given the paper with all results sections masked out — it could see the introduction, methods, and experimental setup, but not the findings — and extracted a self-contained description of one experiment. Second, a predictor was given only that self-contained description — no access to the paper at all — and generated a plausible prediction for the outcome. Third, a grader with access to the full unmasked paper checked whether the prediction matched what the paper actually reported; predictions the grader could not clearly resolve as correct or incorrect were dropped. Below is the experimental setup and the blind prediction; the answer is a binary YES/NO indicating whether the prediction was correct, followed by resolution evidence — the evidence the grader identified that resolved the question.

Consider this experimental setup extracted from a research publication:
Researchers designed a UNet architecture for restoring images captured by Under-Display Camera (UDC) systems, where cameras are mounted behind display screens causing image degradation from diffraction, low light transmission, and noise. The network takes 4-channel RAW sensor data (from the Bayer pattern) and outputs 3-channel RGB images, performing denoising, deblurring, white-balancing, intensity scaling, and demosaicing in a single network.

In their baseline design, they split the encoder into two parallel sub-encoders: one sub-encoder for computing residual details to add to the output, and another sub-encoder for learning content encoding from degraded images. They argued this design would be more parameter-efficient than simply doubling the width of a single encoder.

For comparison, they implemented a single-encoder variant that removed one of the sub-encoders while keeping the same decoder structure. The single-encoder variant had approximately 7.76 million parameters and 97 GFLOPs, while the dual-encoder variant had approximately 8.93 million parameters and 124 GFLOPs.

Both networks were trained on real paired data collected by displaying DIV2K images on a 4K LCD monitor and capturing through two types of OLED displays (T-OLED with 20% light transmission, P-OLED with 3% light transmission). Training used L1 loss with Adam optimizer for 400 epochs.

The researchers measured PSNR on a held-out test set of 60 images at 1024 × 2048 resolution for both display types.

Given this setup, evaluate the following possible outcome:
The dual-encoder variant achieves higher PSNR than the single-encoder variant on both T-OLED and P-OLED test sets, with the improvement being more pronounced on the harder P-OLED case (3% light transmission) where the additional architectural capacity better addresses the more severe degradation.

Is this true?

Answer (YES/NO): NO